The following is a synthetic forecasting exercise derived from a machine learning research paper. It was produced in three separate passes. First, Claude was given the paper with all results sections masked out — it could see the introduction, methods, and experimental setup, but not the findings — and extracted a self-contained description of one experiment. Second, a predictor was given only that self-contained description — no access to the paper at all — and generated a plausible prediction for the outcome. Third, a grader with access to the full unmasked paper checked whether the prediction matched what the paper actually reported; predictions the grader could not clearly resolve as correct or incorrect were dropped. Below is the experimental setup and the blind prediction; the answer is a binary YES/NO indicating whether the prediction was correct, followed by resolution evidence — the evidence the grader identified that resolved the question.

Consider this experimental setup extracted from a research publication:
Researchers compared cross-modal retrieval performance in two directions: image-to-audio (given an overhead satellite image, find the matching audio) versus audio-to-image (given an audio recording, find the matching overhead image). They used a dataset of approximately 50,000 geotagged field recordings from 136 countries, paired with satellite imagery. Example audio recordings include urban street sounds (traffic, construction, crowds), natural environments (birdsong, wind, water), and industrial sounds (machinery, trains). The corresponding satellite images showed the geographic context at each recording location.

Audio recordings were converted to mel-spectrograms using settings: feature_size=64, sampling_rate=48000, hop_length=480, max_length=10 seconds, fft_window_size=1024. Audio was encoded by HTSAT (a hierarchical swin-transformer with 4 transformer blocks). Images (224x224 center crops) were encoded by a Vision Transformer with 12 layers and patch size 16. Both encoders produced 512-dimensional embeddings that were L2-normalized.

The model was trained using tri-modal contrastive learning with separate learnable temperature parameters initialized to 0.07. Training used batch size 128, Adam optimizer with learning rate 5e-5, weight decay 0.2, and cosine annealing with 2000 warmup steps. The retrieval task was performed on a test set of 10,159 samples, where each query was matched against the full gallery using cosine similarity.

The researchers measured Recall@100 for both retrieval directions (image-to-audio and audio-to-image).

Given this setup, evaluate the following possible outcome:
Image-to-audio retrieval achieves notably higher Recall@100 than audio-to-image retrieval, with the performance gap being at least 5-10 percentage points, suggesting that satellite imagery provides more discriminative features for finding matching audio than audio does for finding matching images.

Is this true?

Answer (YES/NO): NO